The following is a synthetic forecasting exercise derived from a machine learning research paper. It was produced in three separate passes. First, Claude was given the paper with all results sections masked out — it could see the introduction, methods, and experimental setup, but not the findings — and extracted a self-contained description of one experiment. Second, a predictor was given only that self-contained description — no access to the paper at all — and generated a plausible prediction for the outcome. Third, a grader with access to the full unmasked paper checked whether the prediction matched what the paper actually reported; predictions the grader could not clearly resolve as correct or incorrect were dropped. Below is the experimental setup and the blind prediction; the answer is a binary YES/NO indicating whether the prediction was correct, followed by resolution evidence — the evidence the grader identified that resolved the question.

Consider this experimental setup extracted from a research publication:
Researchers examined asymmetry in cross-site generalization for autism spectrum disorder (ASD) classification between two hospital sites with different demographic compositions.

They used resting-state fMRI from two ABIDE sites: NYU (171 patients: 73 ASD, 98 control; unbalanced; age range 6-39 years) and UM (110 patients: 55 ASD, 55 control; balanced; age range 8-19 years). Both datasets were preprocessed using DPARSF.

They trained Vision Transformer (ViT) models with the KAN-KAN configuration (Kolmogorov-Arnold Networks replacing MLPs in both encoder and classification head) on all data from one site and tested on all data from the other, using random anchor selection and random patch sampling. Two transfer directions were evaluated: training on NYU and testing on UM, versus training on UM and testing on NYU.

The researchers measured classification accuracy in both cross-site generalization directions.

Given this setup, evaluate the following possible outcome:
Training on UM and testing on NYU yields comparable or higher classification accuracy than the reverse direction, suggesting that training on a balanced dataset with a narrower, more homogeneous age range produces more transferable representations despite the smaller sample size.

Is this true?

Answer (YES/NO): NO